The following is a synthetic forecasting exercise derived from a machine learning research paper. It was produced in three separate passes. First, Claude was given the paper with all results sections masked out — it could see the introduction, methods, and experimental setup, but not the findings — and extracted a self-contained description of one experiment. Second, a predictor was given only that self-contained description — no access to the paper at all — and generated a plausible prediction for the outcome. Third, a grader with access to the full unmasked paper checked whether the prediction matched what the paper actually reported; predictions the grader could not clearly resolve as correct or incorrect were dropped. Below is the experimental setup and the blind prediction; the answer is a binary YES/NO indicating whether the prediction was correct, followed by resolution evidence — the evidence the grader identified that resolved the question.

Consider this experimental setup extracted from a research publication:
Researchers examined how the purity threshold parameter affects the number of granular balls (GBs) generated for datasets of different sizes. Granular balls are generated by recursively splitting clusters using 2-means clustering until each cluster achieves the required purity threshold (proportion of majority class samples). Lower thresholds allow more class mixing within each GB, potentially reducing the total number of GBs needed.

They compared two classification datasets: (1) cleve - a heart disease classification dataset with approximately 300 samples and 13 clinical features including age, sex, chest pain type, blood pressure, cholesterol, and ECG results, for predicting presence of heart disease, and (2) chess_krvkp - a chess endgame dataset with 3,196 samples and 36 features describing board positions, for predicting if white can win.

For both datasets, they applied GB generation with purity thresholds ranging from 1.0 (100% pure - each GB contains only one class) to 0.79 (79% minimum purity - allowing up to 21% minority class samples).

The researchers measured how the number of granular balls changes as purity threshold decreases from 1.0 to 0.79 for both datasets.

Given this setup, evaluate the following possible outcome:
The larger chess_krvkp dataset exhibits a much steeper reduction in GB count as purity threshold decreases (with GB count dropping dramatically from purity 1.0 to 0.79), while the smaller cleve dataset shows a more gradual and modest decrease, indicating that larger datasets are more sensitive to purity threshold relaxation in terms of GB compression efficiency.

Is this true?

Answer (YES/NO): NO